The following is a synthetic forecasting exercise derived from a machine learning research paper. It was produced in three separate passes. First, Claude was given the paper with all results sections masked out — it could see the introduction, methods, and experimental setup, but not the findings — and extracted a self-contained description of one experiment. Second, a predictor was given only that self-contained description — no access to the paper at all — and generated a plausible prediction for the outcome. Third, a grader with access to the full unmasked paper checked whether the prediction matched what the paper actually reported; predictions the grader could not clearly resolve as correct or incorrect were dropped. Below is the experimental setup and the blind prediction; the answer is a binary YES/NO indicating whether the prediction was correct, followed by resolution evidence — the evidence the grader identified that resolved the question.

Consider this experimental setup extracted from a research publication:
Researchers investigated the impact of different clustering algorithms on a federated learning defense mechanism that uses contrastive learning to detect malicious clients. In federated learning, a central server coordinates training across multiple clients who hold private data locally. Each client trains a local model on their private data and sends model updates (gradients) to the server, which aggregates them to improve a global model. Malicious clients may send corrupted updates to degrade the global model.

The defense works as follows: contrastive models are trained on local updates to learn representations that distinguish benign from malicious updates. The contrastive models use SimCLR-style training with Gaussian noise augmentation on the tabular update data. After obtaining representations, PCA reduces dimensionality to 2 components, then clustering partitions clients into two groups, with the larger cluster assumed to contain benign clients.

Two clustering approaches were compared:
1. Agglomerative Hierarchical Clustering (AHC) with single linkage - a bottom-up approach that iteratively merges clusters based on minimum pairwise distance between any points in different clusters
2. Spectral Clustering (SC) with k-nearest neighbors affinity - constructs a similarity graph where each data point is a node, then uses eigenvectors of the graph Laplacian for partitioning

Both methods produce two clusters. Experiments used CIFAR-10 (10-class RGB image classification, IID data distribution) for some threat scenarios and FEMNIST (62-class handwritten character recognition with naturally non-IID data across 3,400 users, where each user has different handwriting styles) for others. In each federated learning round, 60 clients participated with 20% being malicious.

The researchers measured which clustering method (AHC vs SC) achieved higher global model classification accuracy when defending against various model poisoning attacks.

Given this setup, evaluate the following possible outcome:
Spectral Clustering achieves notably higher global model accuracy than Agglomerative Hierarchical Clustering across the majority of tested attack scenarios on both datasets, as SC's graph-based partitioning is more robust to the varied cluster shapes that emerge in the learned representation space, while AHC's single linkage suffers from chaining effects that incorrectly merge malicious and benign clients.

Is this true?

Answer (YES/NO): NO